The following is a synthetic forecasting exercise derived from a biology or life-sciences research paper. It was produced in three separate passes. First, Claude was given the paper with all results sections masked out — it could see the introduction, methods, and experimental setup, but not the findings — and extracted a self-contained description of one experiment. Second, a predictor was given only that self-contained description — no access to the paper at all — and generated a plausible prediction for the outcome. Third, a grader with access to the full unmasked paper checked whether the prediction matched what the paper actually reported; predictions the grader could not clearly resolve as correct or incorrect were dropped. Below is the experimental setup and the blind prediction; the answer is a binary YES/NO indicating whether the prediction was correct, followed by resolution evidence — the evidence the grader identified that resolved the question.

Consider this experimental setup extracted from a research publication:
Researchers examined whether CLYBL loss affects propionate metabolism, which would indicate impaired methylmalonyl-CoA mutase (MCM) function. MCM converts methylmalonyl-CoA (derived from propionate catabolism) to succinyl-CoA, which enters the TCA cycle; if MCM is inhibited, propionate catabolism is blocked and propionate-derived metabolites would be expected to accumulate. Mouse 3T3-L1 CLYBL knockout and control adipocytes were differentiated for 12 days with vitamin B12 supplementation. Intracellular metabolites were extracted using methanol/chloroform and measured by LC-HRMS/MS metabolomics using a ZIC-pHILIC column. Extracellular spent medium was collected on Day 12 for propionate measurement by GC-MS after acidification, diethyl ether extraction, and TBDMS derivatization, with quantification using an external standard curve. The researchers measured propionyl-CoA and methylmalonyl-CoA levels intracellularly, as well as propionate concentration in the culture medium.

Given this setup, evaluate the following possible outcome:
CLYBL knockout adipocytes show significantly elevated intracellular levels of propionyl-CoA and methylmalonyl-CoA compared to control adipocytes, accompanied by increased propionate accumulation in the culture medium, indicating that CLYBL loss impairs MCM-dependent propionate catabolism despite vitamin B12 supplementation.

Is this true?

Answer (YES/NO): NO